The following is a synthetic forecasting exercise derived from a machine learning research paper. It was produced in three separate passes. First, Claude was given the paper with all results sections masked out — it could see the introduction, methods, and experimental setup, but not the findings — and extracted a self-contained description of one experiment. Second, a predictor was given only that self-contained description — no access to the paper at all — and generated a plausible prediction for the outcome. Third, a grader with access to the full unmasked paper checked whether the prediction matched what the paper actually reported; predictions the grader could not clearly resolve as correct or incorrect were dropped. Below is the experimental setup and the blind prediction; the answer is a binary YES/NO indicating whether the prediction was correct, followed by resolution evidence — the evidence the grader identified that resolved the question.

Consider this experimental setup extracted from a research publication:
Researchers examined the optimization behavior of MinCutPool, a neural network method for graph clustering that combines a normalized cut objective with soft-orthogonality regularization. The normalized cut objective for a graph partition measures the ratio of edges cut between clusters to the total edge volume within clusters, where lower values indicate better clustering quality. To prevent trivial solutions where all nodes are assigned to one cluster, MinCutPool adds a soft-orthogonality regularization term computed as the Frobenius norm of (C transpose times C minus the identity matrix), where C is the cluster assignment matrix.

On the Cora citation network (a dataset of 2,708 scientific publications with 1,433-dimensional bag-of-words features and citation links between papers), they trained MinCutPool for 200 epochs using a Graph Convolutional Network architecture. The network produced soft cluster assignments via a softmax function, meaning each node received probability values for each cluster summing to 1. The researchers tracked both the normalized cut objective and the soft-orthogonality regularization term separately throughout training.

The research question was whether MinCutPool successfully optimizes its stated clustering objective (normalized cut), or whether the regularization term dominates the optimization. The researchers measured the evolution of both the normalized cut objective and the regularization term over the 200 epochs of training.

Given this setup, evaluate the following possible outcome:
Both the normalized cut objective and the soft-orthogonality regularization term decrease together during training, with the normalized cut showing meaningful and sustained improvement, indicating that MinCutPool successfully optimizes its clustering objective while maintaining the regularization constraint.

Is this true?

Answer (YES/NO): NO